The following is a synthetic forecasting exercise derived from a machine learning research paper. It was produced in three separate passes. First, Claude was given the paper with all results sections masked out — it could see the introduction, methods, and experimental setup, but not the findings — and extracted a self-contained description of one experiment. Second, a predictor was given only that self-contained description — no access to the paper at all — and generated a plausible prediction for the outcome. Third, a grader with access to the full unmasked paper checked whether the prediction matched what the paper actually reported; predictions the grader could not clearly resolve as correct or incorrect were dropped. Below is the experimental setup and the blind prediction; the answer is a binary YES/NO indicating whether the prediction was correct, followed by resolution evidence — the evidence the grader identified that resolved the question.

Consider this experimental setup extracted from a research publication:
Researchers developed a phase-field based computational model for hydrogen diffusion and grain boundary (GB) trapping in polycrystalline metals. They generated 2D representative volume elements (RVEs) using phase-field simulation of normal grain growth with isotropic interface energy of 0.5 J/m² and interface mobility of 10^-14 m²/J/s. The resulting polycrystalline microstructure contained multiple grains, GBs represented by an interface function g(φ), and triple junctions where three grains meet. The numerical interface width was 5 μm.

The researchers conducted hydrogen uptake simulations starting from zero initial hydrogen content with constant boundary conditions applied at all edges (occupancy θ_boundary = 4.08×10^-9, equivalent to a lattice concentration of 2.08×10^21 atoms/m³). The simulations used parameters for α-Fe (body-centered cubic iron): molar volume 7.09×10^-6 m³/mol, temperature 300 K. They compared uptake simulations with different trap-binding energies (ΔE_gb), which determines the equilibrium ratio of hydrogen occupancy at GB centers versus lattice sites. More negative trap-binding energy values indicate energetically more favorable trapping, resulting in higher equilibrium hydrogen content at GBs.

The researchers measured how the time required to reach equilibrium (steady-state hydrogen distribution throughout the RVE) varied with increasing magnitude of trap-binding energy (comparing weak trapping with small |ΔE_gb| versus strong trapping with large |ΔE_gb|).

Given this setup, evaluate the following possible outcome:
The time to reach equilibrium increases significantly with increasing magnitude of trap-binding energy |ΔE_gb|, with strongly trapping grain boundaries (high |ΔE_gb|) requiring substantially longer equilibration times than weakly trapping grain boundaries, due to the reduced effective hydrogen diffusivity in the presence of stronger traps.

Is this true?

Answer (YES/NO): YES